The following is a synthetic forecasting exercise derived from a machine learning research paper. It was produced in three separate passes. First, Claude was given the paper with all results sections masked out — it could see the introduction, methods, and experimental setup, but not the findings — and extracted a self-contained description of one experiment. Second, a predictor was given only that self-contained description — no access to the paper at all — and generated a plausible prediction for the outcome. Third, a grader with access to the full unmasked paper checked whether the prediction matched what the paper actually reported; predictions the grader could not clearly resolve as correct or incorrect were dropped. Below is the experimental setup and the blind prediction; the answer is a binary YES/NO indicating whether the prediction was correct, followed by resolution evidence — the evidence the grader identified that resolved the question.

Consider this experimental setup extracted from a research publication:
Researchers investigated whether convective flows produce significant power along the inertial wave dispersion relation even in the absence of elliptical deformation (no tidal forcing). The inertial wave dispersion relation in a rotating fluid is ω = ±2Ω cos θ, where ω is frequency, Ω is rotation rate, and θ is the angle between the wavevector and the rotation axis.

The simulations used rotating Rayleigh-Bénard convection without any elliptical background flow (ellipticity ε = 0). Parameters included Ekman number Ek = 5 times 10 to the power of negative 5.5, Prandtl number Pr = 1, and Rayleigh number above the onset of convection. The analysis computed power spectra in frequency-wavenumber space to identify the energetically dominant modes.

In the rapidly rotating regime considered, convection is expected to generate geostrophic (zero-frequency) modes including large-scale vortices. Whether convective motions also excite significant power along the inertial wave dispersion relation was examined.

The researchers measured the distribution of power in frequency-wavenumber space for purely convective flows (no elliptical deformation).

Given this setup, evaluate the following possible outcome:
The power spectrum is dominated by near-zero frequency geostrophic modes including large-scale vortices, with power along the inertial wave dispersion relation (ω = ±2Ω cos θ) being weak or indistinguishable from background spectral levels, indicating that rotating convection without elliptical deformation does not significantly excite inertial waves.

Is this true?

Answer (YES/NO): NO